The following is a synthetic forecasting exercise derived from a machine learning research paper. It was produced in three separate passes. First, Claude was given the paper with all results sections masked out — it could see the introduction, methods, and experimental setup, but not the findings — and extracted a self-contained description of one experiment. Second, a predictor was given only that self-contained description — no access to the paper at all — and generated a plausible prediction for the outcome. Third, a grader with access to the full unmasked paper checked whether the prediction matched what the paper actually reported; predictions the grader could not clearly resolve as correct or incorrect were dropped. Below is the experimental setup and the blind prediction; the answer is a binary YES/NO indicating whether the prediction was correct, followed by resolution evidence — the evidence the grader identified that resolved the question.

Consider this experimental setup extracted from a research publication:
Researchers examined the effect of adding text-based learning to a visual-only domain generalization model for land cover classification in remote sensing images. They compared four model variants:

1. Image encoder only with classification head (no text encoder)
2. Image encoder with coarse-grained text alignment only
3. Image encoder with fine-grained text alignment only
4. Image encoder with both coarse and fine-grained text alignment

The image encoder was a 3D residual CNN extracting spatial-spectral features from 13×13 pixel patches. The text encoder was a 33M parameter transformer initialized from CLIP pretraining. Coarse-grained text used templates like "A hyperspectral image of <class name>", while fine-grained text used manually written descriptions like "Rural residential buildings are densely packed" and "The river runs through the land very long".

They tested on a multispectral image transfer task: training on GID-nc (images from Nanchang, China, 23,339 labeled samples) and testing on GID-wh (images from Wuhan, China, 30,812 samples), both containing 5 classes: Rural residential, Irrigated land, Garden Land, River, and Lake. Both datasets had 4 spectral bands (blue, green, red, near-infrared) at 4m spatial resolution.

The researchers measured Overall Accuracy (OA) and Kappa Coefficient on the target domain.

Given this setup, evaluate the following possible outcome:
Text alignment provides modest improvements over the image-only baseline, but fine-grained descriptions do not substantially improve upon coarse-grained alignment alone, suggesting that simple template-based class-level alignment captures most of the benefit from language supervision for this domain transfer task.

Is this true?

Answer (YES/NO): NO